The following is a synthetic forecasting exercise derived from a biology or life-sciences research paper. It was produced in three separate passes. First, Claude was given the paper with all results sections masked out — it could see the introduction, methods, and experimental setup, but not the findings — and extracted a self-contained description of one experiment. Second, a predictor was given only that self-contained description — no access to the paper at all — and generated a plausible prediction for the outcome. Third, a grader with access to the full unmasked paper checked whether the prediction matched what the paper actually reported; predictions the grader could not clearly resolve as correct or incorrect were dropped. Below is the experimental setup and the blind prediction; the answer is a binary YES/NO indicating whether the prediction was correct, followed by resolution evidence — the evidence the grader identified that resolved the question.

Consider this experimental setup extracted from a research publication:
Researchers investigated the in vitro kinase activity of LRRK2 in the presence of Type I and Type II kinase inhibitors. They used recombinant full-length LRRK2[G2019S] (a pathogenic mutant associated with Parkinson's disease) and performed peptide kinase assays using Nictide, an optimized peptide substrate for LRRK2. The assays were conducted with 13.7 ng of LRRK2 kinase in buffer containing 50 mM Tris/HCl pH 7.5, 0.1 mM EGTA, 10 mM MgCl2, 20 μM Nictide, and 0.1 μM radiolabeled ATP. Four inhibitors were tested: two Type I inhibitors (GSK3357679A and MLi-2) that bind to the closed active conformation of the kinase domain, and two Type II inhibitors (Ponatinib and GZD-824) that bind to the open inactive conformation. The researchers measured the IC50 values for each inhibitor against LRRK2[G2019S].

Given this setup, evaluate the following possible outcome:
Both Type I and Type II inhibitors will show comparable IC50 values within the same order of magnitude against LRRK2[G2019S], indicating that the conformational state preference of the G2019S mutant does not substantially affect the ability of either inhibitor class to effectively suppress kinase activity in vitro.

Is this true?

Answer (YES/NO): NO